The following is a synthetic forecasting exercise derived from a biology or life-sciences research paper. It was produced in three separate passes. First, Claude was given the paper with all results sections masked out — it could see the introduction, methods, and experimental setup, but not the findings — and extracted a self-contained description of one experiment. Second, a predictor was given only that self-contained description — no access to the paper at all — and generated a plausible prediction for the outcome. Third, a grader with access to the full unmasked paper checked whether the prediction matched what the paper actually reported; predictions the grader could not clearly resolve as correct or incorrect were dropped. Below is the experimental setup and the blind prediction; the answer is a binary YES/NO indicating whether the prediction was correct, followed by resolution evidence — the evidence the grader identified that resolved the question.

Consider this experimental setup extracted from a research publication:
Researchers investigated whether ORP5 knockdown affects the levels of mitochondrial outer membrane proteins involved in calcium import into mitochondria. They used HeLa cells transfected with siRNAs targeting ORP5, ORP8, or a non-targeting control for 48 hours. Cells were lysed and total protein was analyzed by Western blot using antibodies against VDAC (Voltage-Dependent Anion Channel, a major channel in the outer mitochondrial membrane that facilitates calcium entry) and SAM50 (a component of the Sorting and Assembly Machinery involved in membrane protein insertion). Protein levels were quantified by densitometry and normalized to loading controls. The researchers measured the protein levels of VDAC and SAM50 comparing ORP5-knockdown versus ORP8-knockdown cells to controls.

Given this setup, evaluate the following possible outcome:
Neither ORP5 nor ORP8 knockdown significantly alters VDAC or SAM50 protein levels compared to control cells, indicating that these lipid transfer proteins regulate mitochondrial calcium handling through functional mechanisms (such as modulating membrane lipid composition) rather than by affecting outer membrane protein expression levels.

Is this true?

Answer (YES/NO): NO